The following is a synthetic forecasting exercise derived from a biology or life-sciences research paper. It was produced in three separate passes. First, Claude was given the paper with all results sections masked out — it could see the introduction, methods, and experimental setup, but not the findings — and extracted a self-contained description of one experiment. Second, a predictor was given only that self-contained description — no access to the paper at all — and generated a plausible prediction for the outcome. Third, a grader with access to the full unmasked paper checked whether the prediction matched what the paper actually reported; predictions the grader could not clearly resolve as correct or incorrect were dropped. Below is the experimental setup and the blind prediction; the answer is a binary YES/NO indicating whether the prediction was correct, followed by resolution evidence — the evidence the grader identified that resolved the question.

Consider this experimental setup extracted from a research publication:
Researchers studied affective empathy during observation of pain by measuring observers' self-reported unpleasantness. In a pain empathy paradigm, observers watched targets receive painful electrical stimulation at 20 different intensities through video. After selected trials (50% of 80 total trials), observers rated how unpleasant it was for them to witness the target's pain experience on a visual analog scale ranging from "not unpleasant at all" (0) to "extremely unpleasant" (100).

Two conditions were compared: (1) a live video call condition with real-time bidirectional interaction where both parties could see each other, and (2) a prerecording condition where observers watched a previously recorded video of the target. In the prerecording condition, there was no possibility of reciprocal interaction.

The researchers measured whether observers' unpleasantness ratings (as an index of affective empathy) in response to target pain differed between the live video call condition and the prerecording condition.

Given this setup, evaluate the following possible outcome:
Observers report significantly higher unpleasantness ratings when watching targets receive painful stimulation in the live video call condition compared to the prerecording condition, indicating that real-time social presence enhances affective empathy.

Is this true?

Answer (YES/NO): NO